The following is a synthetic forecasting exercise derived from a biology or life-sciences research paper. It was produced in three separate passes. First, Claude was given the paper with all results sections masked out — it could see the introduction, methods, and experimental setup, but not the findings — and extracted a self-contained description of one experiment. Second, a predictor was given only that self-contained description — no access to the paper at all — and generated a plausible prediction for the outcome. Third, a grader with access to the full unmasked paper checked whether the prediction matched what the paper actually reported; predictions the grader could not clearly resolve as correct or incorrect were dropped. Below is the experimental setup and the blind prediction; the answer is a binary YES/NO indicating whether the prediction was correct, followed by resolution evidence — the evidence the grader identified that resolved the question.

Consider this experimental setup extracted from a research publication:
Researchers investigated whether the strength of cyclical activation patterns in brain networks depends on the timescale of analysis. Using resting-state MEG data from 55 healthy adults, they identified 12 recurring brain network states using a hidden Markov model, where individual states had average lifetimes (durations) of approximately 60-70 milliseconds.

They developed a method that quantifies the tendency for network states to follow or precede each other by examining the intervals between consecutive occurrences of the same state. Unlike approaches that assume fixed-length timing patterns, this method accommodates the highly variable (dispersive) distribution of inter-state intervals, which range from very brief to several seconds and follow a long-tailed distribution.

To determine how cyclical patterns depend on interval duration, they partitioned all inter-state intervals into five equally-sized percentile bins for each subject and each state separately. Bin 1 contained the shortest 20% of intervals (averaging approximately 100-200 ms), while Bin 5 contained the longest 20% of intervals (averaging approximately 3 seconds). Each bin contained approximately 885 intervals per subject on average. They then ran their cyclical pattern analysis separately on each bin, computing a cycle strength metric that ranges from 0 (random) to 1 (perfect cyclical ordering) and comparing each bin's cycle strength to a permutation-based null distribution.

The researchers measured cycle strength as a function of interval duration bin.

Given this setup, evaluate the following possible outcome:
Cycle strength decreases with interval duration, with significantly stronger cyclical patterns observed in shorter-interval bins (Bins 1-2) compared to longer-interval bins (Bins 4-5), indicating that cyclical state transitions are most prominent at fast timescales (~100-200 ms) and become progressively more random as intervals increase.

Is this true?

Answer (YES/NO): NO